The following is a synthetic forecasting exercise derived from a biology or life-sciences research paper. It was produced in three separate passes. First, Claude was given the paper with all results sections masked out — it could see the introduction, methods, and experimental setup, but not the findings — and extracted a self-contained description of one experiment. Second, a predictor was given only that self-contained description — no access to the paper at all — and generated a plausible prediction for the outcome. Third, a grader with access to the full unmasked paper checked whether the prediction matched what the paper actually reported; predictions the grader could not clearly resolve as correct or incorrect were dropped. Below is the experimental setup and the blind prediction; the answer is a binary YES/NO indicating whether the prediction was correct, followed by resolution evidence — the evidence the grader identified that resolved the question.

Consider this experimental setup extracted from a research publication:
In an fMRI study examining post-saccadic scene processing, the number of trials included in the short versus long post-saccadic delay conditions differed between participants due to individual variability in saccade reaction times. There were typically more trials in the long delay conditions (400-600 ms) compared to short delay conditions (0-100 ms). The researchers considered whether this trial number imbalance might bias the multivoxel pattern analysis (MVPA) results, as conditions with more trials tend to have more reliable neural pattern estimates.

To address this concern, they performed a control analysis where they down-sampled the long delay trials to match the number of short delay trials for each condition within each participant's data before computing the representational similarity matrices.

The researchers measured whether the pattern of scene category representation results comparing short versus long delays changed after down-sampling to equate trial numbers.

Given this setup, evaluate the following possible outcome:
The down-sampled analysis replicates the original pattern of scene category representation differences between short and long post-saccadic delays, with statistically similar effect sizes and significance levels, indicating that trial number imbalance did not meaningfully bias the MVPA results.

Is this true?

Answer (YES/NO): YES